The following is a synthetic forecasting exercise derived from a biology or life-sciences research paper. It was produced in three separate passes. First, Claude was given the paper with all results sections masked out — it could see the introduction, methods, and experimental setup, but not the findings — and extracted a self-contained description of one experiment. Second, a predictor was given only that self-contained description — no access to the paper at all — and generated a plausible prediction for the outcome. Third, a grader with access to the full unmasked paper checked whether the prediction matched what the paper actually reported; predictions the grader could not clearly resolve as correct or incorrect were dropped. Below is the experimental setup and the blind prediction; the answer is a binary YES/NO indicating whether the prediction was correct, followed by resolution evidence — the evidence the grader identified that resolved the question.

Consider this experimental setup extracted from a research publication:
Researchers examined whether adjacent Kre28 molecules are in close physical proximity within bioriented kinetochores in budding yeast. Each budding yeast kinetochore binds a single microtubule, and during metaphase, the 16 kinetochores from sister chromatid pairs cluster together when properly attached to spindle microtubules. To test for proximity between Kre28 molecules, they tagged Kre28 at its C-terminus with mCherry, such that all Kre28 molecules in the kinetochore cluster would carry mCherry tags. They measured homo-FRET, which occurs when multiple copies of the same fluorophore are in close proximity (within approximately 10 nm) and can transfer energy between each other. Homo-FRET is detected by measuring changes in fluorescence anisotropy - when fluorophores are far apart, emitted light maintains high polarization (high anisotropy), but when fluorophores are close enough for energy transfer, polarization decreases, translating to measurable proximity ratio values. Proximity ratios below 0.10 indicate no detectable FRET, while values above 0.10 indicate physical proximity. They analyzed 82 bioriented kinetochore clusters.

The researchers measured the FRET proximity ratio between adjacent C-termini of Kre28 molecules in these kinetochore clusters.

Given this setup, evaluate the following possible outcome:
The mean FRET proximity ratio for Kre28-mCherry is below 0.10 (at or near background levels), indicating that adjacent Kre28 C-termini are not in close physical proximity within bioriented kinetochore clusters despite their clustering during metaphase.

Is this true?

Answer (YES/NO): YES